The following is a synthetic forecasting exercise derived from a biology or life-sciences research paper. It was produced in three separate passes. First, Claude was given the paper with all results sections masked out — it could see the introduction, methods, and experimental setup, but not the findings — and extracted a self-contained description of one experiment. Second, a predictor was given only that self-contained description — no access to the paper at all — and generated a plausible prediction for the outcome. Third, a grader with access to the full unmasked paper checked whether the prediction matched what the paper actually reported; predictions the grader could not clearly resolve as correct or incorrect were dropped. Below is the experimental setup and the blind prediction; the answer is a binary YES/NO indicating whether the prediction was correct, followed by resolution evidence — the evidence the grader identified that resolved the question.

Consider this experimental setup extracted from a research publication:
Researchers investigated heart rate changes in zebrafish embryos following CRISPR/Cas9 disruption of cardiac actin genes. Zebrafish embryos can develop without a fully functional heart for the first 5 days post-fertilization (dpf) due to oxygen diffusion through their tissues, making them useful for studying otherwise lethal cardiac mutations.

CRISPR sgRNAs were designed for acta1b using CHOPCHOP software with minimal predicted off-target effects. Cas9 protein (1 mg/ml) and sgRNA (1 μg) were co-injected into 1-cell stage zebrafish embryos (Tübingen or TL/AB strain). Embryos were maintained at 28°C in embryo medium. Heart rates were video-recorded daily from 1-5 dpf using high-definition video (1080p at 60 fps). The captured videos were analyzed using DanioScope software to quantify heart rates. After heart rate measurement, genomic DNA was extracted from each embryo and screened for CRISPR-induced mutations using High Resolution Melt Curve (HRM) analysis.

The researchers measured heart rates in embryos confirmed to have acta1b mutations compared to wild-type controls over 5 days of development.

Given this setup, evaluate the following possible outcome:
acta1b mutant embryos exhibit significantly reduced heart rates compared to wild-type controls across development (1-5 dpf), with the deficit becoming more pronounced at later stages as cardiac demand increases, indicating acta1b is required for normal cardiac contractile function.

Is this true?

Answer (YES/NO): NO